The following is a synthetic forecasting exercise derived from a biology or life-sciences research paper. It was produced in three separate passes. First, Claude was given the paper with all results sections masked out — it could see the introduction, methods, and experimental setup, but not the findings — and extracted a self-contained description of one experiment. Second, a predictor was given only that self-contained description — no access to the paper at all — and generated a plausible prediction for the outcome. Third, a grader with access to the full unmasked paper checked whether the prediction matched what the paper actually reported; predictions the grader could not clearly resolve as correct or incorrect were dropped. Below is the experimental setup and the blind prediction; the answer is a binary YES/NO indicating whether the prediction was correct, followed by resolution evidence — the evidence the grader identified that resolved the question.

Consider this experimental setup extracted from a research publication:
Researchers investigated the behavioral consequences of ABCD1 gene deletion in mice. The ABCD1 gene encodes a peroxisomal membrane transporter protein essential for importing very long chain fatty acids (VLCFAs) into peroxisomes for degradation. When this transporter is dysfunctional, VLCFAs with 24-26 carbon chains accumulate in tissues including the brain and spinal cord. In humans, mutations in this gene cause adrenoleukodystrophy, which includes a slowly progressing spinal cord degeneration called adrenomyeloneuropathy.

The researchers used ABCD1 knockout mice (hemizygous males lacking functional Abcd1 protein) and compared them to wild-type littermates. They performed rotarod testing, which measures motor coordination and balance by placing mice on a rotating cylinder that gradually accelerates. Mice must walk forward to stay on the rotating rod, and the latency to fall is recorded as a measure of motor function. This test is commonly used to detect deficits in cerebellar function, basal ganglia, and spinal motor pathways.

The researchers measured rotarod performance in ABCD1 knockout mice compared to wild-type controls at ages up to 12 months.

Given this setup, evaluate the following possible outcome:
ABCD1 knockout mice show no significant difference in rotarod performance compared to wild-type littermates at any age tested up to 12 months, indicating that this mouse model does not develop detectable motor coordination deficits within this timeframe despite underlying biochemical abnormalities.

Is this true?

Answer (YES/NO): YES